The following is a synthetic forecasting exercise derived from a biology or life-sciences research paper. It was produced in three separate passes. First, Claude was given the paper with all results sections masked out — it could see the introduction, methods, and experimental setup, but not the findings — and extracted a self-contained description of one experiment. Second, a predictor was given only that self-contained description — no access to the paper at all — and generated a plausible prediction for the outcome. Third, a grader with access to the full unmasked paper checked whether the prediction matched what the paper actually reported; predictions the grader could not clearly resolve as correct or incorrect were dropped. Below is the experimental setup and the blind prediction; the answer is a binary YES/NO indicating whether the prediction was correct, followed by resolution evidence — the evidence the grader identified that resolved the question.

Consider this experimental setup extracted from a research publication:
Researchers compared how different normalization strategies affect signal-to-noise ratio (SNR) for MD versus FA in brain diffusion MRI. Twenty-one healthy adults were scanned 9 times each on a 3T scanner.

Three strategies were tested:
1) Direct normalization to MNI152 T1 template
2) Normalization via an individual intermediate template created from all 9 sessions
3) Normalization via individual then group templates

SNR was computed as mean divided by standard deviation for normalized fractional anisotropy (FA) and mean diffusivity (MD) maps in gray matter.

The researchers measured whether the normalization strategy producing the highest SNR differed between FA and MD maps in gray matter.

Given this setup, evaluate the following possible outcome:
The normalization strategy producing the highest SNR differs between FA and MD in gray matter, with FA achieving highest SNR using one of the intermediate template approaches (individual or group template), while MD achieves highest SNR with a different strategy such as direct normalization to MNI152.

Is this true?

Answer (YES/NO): NO